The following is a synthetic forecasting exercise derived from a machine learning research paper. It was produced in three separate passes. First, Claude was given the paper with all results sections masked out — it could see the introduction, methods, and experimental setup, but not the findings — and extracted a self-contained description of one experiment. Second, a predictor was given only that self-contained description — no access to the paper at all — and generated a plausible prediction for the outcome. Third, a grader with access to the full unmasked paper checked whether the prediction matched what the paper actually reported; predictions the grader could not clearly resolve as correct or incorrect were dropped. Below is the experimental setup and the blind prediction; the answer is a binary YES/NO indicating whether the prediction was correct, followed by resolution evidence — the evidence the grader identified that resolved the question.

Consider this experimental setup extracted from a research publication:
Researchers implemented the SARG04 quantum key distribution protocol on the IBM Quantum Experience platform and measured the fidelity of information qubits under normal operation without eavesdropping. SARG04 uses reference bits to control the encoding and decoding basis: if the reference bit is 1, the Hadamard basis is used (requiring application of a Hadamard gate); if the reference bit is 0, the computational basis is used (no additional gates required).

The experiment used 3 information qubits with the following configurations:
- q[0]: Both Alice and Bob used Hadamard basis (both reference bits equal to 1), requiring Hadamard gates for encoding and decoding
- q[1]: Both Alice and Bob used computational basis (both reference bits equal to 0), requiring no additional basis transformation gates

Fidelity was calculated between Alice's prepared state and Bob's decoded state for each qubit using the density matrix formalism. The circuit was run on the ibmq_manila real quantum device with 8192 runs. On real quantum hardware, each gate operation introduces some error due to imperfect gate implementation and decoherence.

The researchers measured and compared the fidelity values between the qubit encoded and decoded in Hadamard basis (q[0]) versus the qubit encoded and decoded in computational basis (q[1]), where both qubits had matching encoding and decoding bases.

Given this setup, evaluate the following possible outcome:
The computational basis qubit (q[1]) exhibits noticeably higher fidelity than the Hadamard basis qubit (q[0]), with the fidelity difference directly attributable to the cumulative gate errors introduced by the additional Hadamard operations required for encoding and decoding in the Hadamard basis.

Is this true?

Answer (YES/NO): NO